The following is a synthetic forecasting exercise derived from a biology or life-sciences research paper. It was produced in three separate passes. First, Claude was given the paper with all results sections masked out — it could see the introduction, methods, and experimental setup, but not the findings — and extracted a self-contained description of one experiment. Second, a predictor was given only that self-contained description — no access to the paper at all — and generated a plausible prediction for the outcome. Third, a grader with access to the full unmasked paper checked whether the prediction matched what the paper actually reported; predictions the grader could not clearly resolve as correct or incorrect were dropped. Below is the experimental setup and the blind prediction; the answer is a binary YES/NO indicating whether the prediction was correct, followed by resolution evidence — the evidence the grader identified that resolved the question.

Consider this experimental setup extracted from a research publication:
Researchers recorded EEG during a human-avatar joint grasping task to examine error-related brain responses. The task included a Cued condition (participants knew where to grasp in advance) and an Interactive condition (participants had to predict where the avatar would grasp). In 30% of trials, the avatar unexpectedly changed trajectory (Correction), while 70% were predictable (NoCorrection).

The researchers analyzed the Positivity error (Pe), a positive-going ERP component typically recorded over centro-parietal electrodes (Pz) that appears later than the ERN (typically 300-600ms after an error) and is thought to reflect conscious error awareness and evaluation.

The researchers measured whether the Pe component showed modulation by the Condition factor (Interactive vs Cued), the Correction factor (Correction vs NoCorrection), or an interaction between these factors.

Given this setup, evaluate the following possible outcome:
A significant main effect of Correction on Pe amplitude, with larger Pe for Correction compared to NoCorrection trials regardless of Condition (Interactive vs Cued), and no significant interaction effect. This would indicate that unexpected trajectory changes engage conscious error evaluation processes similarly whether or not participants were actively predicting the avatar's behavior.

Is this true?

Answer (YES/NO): YES